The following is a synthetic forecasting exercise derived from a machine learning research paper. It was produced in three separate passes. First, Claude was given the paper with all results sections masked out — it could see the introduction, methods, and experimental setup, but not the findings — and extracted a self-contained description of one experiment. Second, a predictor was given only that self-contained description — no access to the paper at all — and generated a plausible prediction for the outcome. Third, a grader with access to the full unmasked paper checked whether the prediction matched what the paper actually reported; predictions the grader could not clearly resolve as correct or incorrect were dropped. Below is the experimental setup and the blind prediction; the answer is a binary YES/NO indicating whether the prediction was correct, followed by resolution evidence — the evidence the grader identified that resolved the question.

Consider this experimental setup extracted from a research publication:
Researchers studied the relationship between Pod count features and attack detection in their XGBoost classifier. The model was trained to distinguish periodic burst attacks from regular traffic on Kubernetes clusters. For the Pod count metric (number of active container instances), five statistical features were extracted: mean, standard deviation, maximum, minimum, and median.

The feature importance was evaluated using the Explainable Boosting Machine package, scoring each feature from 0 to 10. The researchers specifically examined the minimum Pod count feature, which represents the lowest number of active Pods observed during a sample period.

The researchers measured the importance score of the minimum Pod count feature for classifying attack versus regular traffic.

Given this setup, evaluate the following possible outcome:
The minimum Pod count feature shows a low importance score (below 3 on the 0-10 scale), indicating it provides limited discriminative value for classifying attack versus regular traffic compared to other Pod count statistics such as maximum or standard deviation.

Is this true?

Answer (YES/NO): YES